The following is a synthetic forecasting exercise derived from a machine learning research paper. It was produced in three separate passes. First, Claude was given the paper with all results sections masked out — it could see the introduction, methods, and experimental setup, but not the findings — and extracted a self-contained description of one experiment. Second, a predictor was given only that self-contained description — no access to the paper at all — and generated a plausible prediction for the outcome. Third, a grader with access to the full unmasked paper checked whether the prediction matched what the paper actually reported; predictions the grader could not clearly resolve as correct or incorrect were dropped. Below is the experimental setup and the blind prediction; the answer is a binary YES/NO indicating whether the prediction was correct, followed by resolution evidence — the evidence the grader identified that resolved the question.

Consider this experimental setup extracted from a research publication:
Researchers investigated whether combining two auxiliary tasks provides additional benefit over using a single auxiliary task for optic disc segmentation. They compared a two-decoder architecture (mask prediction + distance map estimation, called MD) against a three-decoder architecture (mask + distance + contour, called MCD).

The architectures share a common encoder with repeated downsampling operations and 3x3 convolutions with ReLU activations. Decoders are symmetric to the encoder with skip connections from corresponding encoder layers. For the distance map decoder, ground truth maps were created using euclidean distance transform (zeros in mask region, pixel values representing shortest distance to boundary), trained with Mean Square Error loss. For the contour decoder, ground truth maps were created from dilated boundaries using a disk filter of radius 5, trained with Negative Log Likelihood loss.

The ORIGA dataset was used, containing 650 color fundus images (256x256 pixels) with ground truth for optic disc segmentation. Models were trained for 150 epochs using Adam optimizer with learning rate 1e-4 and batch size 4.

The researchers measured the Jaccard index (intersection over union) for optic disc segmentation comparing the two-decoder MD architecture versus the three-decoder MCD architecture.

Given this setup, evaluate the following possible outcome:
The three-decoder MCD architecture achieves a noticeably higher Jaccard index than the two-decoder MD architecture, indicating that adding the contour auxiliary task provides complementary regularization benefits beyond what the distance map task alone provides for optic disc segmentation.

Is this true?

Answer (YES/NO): NO